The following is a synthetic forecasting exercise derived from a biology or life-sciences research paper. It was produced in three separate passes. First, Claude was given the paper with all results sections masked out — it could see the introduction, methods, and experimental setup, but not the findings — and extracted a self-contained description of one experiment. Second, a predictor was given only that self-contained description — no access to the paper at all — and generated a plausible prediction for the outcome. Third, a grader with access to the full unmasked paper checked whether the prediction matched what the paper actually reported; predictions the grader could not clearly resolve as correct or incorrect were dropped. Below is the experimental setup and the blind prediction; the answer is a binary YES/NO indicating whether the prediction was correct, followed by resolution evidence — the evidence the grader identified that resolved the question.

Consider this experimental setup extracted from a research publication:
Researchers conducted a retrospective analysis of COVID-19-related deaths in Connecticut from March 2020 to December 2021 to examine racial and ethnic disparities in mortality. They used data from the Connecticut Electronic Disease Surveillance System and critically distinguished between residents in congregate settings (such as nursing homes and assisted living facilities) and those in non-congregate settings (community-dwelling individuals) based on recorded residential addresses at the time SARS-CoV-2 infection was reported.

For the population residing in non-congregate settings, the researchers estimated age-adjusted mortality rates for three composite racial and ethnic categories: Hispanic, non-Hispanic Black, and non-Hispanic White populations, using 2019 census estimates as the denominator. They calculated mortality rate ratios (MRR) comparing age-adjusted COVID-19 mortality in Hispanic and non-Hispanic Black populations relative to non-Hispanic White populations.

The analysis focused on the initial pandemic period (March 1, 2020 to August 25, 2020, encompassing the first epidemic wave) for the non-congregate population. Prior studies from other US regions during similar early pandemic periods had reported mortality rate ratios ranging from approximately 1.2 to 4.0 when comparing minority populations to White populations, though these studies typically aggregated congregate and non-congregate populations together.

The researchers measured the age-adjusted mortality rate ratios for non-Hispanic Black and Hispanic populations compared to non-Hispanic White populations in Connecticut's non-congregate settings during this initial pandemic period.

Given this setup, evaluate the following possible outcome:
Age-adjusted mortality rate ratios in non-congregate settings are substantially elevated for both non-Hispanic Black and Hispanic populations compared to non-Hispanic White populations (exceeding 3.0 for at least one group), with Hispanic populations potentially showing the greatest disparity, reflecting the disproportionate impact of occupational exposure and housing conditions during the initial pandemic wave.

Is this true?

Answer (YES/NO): NO